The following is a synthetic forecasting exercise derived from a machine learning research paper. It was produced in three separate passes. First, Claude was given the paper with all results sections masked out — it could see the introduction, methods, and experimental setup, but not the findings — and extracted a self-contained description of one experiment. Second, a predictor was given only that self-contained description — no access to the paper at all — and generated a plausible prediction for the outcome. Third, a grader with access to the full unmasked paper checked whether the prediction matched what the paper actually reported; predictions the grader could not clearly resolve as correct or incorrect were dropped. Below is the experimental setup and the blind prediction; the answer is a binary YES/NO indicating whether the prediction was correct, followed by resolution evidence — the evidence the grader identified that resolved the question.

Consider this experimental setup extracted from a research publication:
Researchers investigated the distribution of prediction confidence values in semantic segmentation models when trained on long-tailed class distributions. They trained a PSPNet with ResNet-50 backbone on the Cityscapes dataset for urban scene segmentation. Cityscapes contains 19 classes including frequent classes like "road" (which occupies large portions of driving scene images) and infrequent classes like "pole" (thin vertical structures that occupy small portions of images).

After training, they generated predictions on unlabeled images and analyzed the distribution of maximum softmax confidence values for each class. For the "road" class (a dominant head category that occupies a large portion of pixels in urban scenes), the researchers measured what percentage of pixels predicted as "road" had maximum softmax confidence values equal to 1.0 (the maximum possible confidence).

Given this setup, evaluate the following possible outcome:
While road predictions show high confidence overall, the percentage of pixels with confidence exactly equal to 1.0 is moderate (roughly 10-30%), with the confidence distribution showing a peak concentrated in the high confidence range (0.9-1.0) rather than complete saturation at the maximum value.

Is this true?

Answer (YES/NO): NO